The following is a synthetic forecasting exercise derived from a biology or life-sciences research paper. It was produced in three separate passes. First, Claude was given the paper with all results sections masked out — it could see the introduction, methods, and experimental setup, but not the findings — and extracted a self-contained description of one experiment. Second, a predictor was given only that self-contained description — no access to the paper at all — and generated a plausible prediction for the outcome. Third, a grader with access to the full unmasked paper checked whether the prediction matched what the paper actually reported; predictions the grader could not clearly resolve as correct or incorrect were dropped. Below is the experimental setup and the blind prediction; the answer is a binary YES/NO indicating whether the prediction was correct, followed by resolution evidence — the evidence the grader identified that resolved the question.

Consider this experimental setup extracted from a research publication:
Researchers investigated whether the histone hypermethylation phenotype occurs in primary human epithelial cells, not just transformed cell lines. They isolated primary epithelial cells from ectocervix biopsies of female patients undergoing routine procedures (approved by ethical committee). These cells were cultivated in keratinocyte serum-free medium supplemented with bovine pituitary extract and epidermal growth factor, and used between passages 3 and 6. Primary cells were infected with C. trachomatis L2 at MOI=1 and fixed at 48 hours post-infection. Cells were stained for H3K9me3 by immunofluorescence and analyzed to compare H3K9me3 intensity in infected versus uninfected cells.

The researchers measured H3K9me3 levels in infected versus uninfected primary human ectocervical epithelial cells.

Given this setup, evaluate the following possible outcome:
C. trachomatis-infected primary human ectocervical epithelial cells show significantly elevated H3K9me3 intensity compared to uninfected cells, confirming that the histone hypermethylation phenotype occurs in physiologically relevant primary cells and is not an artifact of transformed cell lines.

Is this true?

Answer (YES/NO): YES